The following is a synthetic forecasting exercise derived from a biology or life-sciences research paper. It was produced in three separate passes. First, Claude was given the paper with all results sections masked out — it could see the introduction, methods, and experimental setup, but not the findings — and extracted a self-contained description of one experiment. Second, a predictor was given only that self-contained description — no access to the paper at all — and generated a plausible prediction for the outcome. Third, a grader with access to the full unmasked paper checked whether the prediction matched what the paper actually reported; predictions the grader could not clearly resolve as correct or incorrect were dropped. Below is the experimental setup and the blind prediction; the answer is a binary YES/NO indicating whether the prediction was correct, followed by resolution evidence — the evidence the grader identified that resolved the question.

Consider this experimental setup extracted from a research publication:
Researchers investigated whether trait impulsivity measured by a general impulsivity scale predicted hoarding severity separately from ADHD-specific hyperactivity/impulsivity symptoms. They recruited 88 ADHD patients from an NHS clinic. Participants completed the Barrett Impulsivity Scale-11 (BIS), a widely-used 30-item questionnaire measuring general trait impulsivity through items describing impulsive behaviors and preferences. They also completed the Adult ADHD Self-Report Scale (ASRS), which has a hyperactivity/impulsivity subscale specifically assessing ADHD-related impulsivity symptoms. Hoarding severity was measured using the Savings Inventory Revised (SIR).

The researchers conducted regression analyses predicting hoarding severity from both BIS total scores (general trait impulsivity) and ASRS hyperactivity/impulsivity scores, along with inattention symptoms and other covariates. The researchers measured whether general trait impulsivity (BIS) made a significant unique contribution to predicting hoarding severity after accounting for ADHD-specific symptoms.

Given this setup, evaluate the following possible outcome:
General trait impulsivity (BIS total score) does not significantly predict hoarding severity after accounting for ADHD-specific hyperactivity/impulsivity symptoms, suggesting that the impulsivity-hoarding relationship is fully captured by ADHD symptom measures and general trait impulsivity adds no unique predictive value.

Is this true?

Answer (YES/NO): YES